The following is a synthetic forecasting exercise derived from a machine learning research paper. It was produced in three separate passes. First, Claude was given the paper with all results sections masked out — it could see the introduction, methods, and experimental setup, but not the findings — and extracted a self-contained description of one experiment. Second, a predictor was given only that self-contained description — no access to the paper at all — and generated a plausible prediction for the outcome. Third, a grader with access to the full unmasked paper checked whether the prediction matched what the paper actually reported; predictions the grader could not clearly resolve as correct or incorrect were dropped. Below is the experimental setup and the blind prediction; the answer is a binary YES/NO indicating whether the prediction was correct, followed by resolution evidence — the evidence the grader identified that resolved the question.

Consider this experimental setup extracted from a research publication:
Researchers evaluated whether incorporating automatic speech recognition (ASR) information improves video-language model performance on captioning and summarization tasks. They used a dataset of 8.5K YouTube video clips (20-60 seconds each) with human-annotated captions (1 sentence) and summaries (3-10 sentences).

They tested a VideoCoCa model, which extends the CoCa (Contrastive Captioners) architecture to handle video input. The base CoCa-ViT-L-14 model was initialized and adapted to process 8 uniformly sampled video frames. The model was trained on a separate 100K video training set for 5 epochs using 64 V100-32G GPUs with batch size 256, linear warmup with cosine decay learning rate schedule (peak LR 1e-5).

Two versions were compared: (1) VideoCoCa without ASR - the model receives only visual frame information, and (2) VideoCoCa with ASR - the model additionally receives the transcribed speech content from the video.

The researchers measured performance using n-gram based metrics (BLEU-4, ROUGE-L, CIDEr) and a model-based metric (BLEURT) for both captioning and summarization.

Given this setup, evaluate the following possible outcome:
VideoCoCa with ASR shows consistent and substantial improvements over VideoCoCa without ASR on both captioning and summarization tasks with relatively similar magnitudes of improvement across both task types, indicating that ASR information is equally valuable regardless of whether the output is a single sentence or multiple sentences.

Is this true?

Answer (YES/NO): NO